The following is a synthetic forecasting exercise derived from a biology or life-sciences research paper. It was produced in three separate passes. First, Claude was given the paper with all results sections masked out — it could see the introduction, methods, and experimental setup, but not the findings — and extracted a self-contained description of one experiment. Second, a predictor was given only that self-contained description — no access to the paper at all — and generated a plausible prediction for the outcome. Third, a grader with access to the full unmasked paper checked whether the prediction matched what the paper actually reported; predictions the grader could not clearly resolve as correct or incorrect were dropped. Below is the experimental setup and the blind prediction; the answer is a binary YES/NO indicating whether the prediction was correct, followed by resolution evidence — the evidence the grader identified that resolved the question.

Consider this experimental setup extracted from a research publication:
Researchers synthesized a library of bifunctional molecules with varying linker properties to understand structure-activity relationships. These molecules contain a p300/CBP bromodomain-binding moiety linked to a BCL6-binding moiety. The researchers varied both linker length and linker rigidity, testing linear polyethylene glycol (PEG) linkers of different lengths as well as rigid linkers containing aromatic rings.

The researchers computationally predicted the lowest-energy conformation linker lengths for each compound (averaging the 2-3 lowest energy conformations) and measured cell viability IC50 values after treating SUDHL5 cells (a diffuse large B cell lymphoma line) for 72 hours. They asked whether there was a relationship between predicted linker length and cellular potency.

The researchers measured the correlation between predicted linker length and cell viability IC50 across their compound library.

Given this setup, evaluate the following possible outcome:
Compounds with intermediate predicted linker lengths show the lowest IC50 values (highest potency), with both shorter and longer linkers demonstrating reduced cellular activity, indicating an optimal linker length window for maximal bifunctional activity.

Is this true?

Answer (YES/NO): NO